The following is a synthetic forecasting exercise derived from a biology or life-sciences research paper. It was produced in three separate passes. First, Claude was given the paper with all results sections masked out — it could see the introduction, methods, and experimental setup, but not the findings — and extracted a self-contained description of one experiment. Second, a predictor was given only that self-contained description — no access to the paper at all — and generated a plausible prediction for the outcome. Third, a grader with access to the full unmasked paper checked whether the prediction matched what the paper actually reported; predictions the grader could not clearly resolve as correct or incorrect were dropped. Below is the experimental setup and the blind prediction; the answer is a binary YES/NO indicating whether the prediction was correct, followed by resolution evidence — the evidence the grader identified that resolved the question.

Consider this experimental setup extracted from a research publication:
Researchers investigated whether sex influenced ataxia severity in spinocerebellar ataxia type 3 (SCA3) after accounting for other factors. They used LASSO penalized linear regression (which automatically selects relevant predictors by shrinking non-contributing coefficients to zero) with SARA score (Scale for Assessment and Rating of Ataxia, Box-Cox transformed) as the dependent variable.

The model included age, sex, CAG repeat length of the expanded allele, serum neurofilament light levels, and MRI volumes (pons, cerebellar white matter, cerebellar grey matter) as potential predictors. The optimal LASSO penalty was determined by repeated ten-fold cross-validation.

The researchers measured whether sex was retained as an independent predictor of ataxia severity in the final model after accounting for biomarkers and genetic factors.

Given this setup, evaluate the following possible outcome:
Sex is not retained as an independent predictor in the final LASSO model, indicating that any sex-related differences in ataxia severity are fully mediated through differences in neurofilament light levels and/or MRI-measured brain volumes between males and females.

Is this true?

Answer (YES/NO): YES